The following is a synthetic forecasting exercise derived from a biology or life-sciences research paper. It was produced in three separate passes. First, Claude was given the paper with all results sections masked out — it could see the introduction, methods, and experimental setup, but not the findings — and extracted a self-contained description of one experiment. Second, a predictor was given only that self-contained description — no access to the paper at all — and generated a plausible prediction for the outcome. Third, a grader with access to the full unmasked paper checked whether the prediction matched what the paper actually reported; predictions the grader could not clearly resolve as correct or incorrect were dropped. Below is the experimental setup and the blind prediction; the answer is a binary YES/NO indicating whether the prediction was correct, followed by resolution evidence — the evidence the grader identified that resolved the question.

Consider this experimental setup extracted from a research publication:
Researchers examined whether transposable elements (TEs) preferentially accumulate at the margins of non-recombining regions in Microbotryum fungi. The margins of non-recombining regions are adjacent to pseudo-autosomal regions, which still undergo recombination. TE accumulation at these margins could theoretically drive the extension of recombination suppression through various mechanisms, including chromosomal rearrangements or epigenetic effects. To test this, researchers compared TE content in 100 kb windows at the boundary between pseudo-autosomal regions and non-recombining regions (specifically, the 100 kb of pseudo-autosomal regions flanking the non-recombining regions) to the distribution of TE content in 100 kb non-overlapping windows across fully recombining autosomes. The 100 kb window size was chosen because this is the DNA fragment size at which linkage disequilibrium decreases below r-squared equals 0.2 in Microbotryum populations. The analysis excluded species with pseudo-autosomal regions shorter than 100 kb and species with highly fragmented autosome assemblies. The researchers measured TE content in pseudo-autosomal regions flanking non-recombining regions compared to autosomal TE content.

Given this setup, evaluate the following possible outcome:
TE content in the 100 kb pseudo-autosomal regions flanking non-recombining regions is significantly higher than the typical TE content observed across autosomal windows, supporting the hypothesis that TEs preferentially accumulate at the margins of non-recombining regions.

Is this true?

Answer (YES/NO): NO